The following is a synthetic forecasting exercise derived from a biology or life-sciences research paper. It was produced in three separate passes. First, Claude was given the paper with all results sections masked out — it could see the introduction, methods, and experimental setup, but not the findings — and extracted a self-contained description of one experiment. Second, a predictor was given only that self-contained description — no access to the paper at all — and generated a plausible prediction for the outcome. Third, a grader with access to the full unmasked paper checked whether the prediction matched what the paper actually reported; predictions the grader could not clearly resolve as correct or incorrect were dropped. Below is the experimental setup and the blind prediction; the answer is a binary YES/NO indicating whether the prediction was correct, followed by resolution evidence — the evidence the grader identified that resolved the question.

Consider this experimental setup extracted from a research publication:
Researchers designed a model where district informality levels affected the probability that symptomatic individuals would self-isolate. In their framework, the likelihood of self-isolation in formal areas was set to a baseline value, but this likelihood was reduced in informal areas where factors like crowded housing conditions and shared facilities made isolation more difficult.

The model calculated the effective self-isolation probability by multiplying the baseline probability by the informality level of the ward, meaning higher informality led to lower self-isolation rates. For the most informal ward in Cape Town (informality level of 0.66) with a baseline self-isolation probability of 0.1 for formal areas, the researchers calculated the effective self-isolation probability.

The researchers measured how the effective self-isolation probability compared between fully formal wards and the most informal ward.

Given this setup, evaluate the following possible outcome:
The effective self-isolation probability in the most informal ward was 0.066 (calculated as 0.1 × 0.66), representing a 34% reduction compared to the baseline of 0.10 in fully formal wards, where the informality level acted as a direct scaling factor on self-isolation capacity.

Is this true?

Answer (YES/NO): YES